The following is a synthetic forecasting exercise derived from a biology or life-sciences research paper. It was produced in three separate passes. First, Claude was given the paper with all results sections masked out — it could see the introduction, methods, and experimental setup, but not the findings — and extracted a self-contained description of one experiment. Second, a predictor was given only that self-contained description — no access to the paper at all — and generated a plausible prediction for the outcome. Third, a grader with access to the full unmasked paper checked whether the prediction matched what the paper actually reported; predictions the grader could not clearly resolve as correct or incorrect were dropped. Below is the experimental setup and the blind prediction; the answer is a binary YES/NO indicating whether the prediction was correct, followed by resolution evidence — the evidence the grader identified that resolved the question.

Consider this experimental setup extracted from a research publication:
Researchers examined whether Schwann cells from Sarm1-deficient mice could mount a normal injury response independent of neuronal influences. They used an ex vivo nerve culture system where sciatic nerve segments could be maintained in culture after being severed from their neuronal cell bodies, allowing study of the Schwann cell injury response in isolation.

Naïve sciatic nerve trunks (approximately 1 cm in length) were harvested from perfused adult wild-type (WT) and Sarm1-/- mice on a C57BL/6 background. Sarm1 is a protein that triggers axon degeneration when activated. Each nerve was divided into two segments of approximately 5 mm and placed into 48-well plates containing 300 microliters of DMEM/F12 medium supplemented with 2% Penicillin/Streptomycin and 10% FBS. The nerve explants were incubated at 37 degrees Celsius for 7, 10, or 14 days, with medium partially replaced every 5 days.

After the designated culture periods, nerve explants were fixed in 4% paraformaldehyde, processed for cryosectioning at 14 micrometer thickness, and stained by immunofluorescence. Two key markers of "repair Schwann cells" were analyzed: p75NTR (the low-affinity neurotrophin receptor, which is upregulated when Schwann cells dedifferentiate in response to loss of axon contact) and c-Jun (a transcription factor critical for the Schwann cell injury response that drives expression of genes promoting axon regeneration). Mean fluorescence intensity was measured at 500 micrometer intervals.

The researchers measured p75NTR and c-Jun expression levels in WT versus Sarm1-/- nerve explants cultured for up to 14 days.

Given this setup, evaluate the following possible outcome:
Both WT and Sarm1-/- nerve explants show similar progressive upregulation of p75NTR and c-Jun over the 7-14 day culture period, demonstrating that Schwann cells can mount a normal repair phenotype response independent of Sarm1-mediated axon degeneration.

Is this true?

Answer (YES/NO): NO